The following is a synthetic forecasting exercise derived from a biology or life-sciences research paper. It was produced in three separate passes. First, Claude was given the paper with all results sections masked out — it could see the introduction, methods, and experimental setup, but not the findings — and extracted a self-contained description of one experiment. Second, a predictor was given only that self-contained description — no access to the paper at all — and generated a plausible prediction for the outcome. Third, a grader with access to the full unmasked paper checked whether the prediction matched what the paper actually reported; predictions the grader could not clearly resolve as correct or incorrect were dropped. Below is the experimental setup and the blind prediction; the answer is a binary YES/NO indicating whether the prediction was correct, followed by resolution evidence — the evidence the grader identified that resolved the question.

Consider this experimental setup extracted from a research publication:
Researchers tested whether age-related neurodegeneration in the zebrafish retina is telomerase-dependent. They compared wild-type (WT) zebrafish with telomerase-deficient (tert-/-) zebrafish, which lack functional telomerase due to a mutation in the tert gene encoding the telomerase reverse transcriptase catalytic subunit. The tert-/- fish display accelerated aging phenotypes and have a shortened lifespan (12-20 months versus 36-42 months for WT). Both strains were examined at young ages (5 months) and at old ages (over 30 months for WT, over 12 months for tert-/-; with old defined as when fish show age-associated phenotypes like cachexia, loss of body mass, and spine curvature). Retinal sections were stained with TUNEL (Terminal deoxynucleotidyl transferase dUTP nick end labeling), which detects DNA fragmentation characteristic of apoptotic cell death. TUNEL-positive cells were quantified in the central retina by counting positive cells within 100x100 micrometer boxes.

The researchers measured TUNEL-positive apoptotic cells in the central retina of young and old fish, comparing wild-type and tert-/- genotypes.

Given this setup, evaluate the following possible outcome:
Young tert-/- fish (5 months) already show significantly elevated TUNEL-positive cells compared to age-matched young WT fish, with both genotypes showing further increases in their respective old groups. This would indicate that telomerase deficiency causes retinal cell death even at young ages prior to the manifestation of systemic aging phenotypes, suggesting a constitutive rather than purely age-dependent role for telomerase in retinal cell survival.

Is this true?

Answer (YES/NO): NO